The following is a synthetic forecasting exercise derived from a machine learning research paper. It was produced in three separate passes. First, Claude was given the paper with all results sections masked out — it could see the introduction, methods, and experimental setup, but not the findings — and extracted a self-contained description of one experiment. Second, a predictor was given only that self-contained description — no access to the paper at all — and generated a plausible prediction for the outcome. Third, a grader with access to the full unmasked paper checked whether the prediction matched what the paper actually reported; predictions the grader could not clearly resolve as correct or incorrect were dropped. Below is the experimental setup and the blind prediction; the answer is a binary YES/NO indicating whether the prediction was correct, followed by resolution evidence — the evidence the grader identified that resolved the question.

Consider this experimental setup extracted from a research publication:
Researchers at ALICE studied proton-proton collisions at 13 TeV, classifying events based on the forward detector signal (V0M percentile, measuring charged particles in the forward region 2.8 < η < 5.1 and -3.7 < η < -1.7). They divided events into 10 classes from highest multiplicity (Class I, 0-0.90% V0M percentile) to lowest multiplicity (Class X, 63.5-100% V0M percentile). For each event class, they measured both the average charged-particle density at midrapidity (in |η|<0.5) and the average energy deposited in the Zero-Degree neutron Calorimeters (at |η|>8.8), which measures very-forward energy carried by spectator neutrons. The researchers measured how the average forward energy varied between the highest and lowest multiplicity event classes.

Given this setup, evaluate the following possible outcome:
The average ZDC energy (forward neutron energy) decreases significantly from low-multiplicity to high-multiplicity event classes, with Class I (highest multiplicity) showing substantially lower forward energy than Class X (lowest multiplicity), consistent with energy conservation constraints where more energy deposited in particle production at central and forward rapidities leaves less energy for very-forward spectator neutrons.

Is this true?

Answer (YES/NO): YES